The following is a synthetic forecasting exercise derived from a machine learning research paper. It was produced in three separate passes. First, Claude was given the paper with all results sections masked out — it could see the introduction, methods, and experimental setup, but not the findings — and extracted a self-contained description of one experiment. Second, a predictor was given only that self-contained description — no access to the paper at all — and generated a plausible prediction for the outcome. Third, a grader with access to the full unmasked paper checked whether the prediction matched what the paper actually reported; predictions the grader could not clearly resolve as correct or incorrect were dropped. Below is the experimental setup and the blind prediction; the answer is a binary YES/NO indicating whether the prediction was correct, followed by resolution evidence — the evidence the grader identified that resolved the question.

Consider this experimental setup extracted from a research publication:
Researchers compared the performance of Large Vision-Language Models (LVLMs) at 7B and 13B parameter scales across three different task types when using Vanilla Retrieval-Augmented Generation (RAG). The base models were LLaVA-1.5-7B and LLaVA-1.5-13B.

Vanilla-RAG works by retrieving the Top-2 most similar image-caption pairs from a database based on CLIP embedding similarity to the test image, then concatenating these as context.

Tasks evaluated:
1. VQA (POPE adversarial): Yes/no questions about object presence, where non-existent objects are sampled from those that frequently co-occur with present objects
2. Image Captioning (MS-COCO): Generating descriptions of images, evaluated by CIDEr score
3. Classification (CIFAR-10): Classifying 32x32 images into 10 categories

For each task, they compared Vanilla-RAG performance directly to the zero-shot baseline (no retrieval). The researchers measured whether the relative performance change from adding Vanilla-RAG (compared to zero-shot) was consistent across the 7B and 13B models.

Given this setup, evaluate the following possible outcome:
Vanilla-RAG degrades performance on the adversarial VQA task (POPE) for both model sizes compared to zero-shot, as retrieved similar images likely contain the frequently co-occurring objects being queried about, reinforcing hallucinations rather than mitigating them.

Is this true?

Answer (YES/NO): YES